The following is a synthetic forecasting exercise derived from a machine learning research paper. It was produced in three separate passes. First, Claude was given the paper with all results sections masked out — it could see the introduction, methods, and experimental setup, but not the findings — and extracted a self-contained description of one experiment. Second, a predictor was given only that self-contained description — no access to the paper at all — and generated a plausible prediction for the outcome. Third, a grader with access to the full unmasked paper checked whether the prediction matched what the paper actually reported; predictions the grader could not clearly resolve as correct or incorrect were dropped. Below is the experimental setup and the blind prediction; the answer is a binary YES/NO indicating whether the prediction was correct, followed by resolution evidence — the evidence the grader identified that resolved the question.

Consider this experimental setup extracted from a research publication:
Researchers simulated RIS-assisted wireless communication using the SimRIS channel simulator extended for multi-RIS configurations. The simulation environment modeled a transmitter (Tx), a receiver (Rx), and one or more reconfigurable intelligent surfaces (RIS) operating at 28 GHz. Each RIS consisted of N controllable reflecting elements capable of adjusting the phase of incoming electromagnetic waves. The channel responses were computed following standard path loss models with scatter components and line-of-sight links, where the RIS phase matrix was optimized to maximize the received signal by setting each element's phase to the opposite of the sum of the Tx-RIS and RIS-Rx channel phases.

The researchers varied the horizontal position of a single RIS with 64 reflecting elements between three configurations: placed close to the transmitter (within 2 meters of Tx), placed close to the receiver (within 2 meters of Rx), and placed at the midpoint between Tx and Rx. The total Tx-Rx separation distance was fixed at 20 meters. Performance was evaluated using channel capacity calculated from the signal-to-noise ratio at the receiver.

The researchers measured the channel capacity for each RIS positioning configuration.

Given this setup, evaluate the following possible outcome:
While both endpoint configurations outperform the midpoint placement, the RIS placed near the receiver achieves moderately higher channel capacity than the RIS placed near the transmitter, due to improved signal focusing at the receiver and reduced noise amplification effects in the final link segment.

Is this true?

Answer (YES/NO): YES